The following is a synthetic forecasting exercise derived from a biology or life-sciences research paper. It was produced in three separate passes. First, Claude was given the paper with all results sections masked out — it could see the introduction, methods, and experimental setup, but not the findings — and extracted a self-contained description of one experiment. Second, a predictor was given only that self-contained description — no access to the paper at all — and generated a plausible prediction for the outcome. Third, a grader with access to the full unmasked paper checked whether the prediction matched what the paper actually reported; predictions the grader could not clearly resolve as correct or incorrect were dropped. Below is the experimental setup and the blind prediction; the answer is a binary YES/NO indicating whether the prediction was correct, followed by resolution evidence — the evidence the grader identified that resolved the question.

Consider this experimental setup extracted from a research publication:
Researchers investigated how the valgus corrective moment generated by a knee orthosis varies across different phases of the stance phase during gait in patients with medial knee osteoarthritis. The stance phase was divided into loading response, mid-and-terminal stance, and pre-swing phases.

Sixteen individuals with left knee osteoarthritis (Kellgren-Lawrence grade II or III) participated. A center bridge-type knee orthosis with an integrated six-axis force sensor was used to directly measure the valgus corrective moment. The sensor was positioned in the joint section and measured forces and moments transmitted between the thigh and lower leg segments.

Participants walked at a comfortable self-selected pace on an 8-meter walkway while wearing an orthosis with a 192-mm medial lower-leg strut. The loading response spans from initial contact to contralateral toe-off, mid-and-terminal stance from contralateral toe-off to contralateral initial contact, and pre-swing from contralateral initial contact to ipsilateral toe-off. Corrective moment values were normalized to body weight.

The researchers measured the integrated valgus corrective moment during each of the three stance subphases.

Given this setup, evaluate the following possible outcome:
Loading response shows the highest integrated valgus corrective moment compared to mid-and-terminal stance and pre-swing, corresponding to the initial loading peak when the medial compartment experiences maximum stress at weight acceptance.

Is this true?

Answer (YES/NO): NO